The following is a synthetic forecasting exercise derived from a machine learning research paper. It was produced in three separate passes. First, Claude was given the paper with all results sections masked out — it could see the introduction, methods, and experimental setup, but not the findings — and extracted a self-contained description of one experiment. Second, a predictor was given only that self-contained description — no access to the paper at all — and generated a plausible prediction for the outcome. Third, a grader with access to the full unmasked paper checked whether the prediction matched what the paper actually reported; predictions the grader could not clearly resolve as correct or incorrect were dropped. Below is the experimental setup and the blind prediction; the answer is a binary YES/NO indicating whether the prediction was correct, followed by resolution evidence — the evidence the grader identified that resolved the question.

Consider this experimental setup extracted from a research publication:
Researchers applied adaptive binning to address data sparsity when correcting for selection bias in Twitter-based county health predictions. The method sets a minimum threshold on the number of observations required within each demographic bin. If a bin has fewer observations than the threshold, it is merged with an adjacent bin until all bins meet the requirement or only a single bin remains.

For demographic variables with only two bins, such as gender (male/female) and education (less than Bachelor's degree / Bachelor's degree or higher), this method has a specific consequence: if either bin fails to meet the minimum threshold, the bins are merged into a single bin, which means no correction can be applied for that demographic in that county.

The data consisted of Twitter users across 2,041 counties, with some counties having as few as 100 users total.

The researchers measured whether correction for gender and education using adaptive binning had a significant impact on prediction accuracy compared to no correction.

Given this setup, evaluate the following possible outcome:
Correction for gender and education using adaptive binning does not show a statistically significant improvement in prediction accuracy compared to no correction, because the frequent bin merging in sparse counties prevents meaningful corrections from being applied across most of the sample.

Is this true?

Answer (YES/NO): NO